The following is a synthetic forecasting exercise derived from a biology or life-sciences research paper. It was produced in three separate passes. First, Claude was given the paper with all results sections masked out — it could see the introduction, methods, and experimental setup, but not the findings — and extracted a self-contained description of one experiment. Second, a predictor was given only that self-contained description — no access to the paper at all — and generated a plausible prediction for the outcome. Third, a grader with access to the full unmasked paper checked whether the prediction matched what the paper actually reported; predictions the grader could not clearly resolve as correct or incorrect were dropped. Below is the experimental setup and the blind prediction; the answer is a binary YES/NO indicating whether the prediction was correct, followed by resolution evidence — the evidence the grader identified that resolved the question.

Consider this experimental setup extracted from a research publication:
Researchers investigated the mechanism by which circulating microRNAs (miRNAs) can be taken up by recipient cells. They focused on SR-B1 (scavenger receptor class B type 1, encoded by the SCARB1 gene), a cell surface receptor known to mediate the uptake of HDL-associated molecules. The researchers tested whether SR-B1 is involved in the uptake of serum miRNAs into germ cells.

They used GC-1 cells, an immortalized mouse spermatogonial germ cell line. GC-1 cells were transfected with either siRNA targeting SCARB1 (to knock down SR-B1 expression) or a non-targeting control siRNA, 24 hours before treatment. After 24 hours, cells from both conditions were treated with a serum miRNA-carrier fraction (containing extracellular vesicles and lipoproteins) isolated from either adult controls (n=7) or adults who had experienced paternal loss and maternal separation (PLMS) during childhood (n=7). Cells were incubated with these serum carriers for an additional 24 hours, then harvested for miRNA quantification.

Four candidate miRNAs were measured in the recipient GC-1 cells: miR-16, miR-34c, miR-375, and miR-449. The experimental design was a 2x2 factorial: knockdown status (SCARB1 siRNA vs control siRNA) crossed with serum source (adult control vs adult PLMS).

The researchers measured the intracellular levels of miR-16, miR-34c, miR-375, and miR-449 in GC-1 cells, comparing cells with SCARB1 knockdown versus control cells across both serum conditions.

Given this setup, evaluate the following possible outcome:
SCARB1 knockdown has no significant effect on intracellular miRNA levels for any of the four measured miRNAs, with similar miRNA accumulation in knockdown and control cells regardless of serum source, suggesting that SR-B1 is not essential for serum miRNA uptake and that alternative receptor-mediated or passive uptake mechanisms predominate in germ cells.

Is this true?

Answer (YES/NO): NO